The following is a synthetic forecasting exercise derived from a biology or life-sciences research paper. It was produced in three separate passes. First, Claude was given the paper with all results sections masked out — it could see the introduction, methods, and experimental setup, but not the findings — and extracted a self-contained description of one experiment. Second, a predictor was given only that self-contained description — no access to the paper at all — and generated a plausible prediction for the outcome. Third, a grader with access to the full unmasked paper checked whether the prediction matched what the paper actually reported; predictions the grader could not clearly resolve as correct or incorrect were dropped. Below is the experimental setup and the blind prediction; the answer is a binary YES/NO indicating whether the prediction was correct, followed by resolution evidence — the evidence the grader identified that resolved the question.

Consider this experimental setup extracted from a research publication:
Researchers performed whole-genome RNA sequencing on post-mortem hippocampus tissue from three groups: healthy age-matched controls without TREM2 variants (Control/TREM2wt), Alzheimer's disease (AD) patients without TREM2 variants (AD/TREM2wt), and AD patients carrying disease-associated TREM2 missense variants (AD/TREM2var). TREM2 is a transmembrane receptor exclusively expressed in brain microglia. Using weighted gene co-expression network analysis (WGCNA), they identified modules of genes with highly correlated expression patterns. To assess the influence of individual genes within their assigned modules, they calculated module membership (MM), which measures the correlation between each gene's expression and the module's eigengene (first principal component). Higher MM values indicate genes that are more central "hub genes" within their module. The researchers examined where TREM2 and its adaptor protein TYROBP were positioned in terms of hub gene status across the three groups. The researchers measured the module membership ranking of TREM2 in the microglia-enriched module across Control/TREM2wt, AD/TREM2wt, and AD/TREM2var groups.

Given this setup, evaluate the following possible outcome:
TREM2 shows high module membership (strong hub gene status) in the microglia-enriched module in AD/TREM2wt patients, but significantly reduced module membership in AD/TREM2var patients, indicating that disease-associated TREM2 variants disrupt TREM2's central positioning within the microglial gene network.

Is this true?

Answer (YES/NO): YES